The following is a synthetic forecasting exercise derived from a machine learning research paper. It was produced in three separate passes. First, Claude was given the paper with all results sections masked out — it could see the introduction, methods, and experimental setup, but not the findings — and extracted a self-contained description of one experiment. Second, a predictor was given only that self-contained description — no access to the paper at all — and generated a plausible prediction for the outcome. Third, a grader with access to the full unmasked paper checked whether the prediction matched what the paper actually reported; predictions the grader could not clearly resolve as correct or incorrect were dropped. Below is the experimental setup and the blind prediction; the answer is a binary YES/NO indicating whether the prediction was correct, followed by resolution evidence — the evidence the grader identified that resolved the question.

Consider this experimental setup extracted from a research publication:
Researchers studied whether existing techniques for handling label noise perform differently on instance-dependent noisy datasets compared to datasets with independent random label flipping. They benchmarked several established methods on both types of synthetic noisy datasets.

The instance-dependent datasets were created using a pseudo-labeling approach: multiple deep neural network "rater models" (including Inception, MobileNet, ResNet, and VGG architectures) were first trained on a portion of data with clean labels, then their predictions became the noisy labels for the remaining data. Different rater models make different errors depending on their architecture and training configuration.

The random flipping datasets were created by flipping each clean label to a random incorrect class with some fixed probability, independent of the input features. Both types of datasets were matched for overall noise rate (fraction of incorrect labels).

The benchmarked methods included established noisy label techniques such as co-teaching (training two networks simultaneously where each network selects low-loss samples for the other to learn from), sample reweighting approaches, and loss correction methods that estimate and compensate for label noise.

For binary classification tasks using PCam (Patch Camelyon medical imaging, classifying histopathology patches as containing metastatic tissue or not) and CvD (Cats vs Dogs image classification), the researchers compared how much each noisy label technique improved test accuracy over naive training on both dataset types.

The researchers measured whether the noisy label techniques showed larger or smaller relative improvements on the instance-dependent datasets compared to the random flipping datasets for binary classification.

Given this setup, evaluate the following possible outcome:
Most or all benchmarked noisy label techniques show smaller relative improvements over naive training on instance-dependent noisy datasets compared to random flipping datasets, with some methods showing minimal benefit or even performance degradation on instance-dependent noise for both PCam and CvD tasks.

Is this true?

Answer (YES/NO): NO